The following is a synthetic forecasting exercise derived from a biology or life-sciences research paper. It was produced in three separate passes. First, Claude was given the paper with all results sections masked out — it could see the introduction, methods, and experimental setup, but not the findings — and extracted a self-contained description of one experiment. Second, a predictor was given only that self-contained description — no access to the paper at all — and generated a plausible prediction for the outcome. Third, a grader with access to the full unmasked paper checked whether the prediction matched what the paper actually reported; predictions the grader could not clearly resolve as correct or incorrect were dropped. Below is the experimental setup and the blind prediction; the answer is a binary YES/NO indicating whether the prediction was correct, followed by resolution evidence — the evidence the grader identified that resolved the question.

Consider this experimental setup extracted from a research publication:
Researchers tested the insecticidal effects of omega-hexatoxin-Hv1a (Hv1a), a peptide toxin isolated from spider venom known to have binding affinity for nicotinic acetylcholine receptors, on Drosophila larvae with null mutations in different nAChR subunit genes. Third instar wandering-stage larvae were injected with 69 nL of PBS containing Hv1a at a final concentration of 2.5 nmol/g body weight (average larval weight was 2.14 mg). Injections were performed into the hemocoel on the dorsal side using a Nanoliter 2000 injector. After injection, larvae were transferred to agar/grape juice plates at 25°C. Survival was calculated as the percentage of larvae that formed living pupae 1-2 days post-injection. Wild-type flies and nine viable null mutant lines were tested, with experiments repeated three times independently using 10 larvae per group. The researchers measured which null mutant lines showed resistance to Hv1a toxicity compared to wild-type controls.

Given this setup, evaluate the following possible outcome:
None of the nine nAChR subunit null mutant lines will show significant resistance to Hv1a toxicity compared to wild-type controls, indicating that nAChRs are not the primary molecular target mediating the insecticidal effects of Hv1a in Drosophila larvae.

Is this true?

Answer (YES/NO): NO